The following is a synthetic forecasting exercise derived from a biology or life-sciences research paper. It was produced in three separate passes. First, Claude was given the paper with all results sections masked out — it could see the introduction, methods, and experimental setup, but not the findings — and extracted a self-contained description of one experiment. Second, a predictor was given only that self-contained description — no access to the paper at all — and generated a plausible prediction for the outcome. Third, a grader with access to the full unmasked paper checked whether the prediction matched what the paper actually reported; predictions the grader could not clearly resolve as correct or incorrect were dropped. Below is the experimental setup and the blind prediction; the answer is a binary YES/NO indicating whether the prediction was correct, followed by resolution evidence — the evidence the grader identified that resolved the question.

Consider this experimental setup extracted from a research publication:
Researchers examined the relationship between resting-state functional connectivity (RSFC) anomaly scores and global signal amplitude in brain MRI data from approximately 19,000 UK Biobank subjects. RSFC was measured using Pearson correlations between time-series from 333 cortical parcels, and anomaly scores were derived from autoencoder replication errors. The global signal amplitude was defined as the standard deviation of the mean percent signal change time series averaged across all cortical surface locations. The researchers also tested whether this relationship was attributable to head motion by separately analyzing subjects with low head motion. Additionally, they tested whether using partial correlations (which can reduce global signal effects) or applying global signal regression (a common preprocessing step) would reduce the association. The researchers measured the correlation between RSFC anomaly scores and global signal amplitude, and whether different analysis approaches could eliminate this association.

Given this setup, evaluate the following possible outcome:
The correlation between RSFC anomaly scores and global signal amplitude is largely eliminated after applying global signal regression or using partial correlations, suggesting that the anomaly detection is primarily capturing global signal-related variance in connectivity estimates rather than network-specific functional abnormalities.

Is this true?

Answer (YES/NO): NO